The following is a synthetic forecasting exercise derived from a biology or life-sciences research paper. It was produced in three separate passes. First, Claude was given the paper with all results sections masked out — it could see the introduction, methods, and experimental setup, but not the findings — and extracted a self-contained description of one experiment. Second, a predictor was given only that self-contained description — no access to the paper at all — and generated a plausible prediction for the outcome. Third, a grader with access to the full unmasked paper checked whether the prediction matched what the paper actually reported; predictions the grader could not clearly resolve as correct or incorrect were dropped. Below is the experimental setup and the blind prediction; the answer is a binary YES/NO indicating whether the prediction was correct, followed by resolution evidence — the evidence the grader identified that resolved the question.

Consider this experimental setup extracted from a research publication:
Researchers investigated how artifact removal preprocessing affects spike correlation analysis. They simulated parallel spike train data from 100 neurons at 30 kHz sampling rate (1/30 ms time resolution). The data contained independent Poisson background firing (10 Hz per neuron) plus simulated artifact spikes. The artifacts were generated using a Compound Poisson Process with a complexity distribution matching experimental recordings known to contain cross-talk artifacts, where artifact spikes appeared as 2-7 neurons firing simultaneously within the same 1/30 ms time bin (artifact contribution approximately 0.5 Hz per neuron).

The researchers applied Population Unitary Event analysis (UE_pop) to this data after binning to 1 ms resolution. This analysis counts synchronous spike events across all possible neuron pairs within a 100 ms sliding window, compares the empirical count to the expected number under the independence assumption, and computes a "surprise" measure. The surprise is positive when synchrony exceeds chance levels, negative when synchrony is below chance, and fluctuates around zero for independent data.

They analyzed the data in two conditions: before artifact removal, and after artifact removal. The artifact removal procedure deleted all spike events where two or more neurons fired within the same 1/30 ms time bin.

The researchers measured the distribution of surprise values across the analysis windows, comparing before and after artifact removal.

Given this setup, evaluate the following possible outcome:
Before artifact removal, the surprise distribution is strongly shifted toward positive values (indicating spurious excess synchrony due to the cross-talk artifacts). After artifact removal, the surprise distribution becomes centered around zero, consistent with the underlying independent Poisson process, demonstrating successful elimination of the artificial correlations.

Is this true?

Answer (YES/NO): NO